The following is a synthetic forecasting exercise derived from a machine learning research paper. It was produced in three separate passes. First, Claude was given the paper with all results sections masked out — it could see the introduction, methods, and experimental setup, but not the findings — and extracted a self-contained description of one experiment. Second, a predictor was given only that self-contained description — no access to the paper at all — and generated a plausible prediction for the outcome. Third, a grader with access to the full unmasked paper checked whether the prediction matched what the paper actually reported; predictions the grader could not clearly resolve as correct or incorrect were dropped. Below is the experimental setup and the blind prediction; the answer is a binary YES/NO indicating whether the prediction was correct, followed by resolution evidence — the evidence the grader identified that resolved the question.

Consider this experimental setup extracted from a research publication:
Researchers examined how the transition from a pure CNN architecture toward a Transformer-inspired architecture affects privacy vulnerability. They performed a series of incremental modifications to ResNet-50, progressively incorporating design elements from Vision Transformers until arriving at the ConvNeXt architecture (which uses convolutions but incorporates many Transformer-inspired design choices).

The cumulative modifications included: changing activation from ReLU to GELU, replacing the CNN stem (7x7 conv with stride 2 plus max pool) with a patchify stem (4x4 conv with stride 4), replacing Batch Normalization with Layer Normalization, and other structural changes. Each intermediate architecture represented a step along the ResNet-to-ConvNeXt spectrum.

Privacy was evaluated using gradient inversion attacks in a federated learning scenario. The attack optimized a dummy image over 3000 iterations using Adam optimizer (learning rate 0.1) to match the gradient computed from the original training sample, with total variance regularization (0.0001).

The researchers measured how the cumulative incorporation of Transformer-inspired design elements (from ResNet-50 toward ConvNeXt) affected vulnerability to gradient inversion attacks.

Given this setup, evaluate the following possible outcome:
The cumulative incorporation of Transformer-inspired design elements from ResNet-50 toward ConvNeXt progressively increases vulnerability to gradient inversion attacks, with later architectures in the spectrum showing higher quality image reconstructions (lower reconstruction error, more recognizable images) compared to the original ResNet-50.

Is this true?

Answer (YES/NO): YES